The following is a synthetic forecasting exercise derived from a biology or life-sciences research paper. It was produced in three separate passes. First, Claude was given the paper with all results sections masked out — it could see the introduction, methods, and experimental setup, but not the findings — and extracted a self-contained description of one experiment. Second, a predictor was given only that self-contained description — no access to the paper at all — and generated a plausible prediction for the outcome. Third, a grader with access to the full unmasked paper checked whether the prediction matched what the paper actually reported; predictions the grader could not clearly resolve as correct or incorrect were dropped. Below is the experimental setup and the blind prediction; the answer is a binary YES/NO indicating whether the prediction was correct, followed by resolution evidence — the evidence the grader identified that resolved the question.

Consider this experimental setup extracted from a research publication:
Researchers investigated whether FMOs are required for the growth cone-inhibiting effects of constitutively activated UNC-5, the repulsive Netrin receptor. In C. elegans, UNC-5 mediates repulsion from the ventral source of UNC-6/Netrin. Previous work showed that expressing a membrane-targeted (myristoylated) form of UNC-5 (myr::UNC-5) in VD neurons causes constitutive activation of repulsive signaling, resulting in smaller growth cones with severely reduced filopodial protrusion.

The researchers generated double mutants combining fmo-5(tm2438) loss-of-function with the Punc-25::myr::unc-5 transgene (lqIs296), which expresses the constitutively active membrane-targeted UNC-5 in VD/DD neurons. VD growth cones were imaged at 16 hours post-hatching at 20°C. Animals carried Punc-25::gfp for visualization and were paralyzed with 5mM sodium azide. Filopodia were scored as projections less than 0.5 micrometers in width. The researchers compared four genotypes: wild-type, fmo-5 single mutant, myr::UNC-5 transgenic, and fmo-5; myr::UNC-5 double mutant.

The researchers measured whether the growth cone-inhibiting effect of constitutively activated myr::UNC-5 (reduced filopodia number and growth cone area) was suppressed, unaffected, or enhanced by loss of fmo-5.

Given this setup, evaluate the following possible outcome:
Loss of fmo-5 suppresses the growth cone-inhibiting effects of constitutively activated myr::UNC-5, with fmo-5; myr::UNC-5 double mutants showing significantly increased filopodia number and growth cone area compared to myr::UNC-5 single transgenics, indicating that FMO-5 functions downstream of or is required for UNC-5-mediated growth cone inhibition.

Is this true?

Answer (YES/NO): YES